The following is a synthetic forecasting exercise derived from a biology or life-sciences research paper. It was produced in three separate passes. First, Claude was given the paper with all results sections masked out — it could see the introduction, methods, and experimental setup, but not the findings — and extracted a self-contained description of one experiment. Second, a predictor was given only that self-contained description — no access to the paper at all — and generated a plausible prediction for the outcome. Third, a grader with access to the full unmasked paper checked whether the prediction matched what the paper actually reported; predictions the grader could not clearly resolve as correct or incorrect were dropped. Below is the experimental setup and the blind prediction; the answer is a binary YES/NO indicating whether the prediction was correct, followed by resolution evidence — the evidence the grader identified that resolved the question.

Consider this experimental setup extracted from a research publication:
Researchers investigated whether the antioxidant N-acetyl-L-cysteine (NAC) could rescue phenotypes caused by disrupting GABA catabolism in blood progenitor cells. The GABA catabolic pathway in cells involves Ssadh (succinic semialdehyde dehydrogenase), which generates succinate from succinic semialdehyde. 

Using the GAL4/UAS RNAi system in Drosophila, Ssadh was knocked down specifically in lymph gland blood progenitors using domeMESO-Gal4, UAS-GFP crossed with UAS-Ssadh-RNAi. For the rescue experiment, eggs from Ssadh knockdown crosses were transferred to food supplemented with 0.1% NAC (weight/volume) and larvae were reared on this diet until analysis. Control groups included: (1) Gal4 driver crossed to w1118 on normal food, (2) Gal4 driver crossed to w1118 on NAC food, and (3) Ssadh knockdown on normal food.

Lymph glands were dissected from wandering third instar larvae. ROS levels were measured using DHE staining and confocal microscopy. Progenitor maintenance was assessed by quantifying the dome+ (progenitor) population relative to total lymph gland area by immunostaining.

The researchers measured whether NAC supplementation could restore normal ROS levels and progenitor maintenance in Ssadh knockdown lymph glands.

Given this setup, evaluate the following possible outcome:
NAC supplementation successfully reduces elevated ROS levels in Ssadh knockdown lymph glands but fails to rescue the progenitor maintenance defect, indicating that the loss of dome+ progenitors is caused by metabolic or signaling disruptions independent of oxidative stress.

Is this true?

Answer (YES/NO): NO